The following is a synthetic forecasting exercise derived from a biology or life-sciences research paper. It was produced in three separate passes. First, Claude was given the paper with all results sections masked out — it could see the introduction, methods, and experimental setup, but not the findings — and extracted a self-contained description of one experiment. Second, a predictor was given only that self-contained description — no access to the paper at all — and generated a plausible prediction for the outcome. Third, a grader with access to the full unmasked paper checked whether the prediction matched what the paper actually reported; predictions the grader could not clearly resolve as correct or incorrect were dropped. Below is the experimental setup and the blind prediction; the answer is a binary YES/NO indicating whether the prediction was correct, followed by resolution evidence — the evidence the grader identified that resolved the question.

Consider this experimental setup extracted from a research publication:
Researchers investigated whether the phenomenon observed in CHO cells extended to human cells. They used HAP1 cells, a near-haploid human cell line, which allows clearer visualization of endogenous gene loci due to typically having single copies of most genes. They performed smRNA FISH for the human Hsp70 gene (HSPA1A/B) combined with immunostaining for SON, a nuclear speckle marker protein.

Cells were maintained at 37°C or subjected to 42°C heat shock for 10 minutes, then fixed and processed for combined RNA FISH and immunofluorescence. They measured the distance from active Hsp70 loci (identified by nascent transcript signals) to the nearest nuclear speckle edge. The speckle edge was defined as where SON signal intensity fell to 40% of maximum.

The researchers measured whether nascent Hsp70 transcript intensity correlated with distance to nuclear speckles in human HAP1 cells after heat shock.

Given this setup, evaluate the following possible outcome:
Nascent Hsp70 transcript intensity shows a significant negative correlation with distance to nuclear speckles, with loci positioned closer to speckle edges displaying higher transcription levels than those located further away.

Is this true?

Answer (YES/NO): YES